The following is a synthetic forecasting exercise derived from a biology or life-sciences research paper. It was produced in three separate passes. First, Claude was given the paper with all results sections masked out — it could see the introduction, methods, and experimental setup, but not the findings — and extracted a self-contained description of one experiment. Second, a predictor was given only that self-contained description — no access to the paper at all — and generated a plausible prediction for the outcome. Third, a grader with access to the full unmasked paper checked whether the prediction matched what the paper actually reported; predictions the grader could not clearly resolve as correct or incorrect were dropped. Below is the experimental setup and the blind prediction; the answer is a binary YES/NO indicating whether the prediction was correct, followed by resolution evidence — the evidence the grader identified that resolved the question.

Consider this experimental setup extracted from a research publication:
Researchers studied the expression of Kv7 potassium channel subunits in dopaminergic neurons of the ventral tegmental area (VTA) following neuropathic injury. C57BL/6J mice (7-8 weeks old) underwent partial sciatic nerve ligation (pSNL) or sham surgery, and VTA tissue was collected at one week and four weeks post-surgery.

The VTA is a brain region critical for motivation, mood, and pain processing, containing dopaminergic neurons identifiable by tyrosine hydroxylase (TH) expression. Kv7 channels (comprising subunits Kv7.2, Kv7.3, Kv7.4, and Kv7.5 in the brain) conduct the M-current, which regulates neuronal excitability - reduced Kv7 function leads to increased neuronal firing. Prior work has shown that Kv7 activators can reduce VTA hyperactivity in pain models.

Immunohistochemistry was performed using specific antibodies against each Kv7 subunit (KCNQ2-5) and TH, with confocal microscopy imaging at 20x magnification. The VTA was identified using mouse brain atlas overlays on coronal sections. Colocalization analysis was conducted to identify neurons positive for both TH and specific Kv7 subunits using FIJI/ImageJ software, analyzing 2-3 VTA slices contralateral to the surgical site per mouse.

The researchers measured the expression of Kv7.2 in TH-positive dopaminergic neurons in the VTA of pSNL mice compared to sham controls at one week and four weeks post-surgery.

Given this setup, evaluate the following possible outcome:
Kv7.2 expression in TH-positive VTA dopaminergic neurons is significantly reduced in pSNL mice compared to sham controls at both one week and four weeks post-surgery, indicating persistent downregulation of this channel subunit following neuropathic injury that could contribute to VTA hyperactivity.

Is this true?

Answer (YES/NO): NO